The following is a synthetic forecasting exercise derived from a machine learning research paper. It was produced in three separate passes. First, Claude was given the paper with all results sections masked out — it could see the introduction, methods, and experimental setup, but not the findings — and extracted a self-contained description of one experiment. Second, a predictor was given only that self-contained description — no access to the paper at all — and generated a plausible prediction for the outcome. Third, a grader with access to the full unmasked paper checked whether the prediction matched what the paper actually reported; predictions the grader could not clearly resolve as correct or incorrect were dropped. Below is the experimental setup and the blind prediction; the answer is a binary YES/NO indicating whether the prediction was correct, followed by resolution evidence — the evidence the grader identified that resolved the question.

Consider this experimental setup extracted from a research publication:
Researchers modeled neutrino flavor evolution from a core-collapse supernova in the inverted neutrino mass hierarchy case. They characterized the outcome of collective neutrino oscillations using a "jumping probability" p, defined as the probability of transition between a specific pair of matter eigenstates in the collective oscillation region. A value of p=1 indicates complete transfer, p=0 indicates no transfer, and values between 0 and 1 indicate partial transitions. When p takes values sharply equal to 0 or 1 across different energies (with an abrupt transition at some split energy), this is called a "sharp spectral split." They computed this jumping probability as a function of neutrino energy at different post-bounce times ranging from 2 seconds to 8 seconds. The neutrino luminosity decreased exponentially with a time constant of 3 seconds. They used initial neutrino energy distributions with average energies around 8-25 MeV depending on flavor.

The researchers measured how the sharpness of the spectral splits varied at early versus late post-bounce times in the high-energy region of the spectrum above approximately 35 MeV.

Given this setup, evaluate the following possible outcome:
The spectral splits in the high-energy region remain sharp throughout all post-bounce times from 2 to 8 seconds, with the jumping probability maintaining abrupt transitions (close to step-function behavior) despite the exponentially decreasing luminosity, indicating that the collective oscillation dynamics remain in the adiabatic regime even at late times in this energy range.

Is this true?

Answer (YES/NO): NO